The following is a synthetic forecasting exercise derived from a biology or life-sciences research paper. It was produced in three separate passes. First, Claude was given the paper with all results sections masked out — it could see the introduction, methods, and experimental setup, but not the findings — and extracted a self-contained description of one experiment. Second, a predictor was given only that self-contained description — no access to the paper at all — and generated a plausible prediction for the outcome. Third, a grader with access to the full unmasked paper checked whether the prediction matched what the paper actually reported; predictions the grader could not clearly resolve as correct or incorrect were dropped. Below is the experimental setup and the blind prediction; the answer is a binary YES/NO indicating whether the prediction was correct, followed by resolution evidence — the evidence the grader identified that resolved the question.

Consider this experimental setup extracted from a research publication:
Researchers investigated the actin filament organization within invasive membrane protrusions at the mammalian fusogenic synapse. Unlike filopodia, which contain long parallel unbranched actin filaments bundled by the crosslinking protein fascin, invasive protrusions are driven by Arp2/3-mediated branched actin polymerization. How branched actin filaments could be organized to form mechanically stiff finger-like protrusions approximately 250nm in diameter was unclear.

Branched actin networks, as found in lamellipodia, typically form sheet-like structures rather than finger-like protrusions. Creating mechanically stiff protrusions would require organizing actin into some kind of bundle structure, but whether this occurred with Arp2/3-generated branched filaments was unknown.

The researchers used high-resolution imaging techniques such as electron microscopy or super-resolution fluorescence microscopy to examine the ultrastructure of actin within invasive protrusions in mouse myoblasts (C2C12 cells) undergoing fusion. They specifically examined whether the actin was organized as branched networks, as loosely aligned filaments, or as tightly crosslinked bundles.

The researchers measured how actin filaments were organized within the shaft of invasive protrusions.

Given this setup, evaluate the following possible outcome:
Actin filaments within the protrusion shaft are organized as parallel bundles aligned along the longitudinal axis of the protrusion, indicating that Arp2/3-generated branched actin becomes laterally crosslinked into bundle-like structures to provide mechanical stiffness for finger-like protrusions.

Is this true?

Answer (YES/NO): YES